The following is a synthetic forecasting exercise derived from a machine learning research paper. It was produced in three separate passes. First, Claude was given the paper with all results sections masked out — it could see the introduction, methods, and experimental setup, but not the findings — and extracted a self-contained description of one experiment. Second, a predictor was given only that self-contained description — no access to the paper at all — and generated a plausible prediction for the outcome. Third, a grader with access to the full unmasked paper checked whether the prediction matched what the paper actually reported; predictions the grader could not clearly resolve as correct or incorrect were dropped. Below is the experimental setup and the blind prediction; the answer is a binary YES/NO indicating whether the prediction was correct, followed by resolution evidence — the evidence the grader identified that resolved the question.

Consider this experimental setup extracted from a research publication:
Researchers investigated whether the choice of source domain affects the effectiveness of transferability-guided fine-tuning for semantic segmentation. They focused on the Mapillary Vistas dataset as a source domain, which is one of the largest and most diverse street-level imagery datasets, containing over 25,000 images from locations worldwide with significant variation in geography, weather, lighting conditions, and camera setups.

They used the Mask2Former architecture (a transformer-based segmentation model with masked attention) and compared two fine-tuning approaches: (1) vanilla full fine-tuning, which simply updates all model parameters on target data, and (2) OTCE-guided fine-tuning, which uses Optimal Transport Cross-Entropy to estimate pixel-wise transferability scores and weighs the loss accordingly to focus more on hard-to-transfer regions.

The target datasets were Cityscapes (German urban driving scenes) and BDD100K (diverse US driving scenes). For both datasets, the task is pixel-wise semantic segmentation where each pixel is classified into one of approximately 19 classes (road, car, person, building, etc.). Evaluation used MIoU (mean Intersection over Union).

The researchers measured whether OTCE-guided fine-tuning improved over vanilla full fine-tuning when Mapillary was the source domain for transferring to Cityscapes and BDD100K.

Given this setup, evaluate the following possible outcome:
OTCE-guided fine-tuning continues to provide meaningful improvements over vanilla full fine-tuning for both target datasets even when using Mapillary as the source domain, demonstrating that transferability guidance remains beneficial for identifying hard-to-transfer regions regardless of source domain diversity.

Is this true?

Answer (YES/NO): NO